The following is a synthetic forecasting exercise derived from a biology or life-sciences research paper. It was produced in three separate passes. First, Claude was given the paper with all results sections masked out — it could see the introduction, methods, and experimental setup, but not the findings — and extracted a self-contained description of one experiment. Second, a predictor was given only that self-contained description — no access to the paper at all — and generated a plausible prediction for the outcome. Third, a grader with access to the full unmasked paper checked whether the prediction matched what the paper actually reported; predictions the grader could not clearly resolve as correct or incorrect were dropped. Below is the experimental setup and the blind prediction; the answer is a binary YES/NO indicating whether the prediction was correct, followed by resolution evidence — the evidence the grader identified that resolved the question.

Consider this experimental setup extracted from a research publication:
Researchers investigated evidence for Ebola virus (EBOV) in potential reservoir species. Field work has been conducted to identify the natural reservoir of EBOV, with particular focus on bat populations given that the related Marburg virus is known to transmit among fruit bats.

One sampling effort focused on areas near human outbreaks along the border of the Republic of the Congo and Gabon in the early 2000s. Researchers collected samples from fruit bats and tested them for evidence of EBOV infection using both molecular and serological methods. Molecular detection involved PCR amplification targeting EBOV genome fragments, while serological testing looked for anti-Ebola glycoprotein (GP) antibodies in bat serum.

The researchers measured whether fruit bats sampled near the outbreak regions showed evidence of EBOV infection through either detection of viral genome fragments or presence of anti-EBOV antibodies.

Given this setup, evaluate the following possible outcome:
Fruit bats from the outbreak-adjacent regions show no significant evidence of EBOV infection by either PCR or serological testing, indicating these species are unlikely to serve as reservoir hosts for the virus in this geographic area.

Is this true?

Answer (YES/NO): NO